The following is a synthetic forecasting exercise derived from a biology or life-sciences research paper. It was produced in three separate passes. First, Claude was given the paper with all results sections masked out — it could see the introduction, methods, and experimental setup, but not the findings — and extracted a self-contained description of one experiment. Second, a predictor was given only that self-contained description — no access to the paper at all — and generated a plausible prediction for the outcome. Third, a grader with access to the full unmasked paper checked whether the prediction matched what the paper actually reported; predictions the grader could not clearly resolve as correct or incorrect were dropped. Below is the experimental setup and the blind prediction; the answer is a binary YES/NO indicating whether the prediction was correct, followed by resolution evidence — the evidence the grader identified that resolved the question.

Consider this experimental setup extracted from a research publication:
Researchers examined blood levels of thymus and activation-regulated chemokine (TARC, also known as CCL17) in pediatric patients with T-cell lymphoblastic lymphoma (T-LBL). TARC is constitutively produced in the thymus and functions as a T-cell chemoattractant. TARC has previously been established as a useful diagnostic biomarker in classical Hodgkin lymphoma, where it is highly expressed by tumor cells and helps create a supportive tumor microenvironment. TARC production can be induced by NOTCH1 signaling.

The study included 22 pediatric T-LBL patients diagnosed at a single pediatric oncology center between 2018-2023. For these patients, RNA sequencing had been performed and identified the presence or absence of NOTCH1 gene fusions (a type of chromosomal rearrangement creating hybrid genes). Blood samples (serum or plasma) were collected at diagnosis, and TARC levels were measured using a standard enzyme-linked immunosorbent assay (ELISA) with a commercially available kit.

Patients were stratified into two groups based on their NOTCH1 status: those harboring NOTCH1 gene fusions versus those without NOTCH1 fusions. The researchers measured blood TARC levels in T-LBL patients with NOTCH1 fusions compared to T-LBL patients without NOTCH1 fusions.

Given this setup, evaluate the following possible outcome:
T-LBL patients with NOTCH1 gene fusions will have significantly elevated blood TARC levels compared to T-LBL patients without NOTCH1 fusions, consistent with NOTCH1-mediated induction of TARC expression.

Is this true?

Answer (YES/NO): YES